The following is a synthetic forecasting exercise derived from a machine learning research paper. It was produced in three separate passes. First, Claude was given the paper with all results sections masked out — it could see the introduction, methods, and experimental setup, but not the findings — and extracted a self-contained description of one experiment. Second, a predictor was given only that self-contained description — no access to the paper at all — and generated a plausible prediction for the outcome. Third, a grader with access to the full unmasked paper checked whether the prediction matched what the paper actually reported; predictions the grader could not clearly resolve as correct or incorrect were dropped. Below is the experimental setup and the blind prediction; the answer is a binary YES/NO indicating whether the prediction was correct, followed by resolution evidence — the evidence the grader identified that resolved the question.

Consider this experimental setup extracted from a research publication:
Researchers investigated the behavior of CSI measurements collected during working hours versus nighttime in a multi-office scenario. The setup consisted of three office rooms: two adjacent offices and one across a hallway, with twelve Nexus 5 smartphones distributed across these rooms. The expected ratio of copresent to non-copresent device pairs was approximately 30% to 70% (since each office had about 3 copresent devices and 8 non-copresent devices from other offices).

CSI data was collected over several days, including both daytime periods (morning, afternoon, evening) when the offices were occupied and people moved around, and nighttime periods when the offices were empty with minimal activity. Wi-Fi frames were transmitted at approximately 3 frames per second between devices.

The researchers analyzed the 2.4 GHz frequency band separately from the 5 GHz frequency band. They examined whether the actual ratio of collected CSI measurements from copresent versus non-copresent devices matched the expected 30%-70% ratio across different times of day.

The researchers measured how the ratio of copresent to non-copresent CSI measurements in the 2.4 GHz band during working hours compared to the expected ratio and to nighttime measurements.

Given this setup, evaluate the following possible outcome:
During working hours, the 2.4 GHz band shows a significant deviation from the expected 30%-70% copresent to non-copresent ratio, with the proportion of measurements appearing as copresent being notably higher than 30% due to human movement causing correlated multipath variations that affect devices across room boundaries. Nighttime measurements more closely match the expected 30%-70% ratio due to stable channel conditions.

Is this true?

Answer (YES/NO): NO